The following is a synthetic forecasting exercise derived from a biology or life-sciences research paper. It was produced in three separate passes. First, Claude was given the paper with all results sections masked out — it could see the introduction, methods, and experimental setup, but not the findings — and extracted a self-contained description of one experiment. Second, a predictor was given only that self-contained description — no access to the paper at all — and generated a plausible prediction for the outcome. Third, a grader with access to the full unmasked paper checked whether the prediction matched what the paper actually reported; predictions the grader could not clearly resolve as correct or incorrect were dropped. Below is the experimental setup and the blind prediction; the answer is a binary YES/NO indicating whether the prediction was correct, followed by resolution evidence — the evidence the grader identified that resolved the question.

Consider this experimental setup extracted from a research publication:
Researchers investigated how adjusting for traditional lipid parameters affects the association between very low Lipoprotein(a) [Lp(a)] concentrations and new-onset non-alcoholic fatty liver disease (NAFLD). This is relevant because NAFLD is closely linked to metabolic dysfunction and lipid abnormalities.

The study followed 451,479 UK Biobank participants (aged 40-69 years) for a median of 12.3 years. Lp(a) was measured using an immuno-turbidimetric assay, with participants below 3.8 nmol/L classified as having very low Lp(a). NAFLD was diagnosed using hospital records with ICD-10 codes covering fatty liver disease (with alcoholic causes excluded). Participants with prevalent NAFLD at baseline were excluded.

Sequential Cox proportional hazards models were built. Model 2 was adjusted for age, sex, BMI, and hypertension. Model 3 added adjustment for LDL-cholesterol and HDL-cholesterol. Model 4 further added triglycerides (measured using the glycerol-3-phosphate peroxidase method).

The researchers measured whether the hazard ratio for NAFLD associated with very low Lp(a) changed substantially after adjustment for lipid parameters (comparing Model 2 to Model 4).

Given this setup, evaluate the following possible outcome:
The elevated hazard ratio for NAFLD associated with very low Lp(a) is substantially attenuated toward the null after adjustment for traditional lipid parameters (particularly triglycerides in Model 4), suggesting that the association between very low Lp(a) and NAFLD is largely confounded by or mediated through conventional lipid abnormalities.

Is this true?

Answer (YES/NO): NO